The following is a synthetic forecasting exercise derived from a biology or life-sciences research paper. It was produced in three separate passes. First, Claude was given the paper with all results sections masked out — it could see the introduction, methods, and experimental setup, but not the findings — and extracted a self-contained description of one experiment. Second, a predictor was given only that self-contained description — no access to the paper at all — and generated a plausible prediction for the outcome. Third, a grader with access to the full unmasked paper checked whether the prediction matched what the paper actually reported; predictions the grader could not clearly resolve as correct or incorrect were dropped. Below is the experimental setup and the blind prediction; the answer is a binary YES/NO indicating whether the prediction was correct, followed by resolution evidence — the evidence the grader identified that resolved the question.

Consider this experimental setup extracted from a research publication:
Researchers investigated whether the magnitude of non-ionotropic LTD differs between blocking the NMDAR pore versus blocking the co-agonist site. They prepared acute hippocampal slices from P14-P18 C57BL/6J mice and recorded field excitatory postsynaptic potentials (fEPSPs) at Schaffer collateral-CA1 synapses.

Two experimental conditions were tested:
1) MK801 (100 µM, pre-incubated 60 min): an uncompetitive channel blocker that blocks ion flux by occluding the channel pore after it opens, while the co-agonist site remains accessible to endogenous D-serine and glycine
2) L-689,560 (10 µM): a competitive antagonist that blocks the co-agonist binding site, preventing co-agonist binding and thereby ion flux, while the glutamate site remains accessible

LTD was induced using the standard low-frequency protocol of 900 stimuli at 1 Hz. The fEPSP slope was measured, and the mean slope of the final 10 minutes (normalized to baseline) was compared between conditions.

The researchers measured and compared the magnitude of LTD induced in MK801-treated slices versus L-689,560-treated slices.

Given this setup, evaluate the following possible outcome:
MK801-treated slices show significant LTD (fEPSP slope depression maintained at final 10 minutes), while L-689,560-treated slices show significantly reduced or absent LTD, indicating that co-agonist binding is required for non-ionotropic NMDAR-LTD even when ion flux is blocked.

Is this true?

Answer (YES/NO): NO